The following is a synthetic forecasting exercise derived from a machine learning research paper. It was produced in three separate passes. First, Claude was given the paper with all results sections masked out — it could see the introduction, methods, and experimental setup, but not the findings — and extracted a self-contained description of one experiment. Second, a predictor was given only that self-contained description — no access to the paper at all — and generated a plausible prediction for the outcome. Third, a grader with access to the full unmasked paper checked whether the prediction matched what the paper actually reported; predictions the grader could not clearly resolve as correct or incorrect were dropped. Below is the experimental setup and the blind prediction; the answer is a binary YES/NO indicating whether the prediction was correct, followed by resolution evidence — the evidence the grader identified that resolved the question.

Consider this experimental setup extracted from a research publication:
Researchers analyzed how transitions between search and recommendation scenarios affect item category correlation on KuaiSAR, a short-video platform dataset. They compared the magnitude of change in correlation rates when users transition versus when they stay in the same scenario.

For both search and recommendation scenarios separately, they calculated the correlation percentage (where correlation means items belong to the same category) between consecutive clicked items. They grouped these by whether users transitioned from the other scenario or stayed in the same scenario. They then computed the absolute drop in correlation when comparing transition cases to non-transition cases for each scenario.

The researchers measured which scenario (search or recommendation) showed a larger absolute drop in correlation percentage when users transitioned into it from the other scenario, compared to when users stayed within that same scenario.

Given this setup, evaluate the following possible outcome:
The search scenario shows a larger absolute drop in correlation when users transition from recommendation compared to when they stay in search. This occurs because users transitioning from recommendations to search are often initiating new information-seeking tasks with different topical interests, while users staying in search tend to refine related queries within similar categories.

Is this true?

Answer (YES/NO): YES